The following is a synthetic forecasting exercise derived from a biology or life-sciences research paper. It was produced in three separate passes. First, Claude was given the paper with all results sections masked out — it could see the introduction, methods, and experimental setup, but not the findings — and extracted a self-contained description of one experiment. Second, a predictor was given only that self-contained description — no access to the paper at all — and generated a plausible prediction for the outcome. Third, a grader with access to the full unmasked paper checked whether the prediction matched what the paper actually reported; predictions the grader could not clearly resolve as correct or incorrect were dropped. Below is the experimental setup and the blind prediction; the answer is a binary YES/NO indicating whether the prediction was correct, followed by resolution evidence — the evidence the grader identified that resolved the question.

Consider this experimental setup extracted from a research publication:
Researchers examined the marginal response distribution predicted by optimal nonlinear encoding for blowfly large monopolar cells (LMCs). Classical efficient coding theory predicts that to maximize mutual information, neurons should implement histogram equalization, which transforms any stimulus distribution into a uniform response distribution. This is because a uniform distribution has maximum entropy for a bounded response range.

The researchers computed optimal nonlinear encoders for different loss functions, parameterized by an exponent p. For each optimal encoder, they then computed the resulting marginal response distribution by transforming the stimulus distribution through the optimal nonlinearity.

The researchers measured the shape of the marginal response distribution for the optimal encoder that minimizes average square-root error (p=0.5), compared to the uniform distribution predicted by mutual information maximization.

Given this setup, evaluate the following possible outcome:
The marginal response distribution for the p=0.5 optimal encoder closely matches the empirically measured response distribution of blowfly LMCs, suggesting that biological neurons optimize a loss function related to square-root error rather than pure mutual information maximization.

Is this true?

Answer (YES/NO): YES